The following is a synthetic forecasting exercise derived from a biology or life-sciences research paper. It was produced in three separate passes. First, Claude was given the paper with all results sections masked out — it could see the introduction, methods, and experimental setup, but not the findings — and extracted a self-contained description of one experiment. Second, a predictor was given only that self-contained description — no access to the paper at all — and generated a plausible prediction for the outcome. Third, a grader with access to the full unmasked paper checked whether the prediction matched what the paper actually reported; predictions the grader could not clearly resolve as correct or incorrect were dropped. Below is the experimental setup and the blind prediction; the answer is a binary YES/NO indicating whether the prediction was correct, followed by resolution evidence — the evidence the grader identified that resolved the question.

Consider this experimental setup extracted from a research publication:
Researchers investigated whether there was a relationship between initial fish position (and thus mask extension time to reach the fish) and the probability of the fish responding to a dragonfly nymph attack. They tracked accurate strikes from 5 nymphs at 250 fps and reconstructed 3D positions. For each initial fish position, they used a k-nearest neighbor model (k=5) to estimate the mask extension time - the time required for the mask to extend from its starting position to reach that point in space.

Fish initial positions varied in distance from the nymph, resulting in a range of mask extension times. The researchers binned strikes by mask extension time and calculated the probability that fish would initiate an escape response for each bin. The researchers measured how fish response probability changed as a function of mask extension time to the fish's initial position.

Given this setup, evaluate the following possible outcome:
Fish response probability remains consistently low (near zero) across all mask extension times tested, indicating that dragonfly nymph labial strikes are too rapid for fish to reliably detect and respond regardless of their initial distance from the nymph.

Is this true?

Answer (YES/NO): NO